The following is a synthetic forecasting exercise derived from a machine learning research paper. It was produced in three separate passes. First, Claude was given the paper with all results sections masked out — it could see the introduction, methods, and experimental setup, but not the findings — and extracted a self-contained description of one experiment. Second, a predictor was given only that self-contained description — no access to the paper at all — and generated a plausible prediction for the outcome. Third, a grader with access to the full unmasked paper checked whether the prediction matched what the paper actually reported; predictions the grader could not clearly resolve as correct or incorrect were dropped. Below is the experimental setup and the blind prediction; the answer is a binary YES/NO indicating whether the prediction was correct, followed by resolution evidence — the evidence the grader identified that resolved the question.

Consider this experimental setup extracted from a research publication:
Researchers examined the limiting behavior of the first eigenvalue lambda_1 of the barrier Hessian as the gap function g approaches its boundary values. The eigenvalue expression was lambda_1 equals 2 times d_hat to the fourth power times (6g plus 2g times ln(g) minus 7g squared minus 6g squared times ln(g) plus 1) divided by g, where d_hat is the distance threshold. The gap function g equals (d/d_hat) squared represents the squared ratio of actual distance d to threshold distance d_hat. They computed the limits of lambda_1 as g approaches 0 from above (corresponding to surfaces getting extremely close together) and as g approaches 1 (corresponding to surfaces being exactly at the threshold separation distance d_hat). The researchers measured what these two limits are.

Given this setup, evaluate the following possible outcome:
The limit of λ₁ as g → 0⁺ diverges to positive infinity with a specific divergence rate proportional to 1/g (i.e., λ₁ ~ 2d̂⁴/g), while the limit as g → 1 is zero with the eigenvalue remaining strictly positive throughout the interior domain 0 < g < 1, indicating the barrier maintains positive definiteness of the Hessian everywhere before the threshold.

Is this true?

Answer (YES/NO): NO